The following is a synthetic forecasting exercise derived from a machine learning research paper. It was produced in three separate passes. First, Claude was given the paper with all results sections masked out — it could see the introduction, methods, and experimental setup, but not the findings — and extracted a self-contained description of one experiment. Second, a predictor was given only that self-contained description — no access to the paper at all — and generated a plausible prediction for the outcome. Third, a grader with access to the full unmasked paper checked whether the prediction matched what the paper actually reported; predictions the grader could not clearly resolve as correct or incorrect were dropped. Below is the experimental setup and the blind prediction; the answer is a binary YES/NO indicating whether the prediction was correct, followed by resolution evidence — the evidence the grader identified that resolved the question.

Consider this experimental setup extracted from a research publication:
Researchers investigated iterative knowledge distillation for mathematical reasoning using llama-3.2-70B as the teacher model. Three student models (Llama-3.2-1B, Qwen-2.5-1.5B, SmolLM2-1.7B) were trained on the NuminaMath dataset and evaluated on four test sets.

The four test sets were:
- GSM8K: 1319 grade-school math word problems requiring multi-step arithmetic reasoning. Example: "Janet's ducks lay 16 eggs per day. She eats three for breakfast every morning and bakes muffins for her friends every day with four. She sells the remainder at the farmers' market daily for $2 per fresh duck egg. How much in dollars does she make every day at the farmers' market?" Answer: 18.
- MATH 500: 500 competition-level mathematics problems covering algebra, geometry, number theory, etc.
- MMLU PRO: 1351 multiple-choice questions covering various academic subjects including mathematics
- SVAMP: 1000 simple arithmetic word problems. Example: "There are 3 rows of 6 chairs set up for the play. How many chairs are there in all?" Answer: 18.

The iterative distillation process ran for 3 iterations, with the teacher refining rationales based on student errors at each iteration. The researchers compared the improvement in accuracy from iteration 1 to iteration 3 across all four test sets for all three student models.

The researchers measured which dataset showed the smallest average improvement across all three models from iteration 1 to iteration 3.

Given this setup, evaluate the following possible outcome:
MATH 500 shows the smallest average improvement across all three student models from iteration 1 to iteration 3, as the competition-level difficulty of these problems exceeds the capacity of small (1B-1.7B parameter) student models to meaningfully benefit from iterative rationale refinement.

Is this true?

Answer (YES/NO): NO